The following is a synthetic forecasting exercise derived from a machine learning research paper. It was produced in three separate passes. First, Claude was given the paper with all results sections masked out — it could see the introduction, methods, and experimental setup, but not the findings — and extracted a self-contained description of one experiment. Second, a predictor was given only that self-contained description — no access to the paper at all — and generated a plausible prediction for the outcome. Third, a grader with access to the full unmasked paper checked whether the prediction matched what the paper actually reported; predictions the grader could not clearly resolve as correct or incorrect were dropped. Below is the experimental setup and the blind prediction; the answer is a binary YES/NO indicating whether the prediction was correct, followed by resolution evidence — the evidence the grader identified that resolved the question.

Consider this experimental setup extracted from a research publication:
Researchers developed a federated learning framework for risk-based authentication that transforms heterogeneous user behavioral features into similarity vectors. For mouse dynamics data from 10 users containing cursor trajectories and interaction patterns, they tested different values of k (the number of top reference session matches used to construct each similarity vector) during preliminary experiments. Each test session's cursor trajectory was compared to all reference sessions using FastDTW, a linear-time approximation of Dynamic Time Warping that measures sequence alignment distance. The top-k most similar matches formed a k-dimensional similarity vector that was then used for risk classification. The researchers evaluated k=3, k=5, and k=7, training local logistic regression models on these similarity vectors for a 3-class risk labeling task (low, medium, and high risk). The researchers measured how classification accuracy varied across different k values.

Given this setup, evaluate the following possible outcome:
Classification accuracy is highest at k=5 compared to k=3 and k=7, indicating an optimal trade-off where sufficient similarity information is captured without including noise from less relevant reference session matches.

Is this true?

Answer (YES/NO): YES